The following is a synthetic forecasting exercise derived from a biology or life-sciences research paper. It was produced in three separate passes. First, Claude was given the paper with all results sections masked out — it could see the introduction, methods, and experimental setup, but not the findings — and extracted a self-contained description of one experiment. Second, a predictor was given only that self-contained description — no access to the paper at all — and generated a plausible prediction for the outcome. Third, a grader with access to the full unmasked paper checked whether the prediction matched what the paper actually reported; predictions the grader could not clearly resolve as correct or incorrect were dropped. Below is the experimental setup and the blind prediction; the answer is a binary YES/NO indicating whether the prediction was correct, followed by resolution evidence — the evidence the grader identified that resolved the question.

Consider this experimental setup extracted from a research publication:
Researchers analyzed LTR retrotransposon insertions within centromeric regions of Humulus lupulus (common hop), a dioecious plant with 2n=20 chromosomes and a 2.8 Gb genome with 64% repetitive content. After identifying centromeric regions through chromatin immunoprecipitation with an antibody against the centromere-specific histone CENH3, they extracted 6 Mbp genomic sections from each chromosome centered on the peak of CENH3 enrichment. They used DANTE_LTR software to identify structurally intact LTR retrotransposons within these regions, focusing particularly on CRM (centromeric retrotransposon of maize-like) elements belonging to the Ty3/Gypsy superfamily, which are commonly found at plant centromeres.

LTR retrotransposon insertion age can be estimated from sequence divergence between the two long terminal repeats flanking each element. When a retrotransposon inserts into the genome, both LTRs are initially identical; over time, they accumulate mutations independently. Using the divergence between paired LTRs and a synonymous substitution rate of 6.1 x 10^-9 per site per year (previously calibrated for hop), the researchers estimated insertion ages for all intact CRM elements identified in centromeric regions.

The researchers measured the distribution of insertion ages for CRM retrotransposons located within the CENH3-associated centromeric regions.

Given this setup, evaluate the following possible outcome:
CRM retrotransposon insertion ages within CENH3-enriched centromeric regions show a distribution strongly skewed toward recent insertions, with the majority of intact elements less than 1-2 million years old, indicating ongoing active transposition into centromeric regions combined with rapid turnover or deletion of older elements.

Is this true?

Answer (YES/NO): YES